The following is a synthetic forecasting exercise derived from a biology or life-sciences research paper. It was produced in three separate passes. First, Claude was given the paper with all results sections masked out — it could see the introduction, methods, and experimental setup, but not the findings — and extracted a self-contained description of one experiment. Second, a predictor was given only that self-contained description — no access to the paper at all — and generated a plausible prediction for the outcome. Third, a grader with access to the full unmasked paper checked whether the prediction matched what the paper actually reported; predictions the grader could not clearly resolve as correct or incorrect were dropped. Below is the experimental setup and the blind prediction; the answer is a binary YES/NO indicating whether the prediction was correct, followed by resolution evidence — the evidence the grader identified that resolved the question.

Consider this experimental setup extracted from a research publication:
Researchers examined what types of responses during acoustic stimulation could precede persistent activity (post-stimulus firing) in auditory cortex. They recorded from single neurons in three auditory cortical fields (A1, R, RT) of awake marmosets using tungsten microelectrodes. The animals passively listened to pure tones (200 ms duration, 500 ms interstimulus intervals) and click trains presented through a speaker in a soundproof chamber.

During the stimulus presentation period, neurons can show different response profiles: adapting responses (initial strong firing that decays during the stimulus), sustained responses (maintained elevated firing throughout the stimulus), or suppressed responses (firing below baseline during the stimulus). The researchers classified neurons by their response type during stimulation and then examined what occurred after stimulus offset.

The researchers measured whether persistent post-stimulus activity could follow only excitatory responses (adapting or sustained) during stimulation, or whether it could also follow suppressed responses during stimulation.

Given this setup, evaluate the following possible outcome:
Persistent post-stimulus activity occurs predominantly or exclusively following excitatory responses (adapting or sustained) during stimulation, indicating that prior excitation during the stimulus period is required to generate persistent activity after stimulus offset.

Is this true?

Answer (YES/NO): NO